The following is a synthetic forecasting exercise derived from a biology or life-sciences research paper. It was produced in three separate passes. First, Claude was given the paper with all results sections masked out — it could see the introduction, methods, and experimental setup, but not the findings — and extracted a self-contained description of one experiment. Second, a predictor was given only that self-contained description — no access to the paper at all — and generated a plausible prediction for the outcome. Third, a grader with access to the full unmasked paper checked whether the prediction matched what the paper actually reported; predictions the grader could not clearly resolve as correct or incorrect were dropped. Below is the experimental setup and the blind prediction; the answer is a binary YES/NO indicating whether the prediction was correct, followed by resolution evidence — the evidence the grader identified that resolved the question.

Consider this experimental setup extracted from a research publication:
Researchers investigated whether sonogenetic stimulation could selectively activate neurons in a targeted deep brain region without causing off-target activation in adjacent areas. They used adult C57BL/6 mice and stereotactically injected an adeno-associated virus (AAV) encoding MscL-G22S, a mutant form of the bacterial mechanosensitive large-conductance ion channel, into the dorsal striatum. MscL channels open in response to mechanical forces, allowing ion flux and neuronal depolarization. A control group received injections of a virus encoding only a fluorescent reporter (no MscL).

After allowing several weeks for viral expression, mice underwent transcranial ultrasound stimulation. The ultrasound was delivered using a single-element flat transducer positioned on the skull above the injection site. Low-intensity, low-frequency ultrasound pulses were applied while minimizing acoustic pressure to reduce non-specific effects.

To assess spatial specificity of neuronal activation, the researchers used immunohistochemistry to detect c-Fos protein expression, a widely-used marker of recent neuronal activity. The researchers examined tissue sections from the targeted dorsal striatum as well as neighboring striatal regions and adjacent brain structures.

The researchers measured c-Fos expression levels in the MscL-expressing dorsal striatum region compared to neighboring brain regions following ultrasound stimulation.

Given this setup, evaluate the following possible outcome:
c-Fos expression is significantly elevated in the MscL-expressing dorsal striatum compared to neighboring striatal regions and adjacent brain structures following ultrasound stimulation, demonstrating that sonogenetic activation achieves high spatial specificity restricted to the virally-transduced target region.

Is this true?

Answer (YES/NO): YES